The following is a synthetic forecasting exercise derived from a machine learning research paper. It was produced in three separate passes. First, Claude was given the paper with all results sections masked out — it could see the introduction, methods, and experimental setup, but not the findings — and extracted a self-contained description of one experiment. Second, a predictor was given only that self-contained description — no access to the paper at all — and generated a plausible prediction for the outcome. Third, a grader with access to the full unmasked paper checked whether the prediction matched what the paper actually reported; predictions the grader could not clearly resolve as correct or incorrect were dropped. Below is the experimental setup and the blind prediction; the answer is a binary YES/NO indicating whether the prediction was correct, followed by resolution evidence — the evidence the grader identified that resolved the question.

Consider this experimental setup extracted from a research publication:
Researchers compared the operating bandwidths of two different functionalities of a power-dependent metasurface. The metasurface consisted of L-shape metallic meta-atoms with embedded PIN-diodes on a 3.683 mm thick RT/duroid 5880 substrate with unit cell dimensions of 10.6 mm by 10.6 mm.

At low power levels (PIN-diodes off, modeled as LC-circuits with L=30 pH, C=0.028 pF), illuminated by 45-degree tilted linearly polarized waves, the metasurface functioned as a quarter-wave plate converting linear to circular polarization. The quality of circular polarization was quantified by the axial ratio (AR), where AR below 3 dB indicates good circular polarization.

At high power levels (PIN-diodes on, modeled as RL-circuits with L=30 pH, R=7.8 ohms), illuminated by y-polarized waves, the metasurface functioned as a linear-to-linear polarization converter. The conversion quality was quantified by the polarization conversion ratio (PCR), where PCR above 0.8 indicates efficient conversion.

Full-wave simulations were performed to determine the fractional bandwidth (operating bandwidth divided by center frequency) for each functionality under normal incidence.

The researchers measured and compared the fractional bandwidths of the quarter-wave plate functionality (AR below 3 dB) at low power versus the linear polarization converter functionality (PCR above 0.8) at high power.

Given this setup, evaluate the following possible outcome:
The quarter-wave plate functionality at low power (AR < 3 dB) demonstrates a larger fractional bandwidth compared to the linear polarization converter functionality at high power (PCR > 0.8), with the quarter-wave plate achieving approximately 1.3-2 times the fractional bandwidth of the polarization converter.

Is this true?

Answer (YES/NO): NO